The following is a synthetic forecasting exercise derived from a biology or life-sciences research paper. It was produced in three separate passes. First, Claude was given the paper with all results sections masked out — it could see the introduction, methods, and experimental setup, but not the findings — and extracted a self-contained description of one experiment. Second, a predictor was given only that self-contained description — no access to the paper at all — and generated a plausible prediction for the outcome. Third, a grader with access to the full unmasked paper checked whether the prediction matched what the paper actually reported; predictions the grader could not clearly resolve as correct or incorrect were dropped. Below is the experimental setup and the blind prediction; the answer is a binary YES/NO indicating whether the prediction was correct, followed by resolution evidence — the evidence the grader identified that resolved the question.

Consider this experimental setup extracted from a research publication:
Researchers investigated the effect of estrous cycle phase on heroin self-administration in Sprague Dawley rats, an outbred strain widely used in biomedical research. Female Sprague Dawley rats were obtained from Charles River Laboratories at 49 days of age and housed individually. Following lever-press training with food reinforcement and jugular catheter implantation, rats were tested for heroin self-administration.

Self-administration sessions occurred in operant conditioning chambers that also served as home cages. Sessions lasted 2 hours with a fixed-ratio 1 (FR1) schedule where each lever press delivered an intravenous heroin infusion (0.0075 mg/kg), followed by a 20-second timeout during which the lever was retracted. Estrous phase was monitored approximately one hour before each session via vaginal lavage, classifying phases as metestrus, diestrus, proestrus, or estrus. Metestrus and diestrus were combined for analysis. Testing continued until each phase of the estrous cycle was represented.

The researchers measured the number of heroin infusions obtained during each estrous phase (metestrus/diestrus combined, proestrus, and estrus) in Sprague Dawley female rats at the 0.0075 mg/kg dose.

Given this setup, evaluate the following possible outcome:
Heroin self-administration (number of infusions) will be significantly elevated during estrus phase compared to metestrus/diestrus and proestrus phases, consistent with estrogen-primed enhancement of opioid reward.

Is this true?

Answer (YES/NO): NO